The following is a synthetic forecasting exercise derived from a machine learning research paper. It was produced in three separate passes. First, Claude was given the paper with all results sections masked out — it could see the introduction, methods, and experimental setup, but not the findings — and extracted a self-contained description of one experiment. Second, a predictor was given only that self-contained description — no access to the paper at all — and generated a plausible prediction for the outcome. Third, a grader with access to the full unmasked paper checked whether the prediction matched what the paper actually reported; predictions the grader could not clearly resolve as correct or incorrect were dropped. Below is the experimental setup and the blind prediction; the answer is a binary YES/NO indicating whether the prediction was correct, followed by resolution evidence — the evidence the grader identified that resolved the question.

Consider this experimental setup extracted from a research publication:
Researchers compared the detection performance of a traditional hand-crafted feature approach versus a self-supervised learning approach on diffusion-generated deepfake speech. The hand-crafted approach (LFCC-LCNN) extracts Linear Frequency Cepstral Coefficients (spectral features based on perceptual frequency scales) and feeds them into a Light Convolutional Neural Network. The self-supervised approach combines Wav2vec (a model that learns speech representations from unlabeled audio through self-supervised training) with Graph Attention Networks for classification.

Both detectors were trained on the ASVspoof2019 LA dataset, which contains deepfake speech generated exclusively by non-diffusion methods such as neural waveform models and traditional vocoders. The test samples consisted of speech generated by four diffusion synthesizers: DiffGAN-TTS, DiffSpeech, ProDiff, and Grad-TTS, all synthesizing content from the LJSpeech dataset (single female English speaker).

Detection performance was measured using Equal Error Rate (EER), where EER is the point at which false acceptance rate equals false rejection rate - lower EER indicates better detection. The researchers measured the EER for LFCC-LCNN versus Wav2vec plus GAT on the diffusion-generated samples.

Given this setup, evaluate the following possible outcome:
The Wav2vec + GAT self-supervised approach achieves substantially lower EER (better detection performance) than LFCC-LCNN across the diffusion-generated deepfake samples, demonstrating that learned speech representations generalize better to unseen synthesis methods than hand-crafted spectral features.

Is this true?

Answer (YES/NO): NO